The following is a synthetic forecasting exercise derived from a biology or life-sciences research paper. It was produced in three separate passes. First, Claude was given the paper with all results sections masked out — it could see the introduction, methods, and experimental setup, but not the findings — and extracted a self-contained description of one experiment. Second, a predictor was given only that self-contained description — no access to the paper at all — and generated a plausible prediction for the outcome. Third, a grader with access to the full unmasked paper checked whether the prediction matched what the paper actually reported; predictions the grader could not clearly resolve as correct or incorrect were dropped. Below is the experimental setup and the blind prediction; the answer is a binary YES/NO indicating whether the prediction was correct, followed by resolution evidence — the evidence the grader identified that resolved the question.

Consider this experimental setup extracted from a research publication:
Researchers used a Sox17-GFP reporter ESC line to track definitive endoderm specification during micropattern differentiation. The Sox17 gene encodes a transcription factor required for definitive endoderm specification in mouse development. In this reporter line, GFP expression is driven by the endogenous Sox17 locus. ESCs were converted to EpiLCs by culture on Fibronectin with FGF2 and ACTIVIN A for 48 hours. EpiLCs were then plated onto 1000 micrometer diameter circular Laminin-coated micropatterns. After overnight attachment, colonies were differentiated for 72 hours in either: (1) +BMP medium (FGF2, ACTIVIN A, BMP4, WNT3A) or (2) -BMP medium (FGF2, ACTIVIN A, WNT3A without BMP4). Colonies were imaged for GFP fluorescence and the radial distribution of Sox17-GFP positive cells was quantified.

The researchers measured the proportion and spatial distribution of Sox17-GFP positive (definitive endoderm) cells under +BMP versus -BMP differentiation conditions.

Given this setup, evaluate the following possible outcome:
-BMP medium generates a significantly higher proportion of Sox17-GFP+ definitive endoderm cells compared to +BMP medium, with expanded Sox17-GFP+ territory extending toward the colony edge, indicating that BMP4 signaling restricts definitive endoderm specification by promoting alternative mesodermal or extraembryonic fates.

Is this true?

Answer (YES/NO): NO